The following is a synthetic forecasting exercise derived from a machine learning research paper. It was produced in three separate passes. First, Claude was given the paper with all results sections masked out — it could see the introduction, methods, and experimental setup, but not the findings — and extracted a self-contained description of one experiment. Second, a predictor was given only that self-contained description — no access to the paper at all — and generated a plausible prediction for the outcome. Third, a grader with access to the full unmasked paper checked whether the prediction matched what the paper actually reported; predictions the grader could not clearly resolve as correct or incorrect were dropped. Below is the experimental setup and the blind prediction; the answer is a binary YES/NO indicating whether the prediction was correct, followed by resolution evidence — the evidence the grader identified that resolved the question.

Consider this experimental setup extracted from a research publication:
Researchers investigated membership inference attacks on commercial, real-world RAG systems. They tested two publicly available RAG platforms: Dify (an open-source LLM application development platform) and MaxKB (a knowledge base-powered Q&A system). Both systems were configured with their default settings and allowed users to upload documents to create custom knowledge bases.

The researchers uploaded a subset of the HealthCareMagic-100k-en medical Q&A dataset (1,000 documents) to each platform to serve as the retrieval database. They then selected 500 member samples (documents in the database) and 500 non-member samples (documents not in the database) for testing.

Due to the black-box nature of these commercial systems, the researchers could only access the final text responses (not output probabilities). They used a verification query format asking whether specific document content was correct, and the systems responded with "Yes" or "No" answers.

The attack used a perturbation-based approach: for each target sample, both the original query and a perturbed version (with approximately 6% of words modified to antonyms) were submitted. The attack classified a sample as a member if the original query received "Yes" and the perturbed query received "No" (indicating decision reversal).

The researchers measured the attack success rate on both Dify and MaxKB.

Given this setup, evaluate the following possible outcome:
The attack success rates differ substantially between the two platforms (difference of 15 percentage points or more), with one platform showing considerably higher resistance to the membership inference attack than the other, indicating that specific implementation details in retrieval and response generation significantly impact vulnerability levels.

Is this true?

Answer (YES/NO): NO